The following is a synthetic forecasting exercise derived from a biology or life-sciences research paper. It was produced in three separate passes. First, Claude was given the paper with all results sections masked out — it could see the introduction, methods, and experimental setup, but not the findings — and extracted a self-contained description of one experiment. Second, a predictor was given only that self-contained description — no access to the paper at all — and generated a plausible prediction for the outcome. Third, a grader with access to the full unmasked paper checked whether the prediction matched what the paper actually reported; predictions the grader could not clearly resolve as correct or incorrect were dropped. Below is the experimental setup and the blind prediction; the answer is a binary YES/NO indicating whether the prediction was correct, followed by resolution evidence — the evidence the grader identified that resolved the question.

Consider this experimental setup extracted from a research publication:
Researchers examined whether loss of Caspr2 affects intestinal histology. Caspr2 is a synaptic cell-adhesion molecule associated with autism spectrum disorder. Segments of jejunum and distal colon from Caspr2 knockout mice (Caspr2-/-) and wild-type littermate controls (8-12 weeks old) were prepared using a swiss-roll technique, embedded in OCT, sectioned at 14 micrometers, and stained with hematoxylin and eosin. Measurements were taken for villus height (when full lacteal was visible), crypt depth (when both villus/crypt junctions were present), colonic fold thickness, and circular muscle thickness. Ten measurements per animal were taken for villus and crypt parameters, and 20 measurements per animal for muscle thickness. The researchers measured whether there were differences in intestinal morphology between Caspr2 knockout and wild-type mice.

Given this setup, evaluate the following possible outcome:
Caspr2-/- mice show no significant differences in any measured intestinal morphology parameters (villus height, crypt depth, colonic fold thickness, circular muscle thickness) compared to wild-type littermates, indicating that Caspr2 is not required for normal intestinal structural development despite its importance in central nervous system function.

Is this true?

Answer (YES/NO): YES